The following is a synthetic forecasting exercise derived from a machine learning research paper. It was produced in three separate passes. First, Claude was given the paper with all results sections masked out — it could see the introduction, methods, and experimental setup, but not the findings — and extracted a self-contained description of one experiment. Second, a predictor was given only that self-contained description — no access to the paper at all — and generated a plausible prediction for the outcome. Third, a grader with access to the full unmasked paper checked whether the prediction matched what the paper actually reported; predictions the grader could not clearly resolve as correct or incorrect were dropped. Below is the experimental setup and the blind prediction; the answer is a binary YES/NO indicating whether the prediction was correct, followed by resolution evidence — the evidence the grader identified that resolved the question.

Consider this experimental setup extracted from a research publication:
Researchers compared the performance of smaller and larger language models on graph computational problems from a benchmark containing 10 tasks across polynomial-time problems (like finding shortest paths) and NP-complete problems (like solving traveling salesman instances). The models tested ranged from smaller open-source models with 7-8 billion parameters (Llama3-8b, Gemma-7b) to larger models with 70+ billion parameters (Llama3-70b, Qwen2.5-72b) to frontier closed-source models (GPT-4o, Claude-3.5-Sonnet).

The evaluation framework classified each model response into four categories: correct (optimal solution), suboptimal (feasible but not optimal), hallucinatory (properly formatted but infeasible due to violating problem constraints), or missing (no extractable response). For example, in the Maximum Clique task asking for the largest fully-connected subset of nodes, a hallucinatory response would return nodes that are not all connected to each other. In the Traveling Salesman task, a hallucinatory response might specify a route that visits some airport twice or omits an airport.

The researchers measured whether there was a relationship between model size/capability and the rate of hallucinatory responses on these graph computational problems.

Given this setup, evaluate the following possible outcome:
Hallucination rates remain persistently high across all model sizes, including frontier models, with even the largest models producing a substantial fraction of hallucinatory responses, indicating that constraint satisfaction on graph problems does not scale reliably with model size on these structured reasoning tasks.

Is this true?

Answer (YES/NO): NO